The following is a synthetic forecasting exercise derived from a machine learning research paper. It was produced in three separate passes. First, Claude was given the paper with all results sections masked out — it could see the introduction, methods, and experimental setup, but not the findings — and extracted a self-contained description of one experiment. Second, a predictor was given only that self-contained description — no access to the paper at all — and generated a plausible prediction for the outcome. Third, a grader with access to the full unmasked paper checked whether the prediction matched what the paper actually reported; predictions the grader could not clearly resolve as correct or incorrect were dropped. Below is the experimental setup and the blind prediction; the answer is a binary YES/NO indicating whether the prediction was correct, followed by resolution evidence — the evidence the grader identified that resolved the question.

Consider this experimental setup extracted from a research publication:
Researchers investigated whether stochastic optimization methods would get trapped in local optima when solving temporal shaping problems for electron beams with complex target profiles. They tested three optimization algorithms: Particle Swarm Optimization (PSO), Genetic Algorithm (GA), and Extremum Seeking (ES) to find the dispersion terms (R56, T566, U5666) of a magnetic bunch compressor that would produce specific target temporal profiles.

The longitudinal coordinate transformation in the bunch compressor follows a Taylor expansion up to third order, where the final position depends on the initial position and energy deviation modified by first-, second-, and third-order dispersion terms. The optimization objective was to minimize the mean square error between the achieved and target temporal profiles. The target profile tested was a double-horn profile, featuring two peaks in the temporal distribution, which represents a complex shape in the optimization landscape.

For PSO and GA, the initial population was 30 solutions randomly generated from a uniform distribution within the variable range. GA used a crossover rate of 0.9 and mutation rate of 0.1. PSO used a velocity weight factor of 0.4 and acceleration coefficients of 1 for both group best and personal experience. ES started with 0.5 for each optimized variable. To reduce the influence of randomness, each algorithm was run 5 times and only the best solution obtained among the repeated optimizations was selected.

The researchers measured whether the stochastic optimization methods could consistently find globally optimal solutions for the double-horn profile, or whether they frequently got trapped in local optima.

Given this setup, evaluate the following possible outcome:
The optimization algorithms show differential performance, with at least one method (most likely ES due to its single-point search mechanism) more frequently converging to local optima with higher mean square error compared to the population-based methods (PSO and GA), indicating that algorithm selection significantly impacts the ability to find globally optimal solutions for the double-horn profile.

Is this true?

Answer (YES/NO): NO